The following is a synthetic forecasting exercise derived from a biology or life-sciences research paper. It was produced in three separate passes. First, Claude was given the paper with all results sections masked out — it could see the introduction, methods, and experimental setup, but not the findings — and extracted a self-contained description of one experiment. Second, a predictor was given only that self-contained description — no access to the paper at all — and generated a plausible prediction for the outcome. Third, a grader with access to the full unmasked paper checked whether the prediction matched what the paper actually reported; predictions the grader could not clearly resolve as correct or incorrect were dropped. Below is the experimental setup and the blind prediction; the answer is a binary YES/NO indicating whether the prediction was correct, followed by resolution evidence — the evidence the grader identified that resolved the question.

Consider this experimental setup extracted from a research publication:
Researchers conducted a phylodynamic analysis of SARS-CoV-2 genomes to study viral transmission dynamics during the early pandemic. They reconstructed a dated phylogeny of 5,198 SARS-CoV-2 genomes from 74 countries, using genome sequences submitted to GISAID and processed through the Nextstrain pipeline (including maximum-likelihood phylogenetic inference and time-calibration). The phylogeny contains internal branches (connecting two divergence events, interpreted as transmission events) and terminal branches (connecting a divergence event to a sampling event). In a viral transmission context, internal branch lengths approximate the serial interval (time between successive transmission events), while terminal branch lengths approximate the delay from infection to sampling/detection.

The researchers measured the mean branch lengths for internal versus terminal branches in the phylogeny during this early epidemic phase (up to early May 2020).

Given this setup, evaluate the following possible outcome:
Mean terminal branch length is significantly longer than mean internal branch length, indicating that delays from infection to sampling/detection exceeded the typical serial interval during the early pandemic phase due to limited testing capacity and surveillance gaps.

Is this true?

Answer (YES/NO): YES